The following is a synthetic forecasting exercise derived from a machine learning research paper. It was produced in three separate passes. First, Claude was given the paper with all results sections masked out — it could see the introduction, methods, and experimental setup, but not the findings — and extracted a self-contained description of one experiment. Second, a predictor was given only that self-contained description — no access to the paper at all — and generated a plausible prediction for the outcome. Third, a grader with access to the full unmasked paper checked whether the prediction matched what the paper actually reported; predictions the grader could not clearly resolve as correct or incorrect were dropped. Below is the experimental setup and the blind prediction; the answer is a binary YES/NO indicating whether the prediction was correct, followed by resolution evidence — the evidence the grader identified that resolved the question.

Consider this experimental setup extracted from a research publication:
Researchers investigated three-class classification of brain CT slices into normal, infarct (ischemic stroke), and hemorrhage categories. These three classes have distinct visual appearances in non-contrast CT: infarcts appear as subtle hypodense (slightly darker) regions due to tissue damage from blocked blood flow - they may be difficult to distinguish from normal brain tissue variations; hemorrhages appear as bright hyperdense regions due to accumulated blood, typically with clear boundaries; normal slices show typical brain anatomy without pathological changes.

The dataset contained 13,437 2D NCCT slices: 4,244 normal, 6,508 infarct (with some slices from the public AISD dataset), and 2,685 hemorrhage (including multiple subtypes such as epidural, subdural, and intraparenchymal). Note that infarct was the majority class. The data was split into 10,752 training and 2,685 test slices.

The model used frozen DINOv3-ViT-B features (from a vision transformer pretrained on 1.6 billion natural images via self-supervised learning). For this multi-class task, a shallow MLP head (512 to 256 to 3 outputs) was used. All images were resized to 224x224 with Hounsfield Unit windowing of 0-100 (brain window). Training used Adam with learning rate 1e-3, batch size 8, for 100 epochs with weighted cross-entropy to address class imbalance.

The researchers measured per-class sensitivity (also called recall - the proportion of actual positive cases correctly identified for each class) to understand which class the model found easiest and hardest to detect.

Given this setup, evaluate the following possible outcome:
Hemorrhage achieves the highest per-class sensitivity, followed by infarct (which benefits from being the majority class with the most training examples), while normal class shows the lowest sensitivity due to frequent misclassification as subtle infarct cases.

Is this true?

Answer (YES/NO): NO